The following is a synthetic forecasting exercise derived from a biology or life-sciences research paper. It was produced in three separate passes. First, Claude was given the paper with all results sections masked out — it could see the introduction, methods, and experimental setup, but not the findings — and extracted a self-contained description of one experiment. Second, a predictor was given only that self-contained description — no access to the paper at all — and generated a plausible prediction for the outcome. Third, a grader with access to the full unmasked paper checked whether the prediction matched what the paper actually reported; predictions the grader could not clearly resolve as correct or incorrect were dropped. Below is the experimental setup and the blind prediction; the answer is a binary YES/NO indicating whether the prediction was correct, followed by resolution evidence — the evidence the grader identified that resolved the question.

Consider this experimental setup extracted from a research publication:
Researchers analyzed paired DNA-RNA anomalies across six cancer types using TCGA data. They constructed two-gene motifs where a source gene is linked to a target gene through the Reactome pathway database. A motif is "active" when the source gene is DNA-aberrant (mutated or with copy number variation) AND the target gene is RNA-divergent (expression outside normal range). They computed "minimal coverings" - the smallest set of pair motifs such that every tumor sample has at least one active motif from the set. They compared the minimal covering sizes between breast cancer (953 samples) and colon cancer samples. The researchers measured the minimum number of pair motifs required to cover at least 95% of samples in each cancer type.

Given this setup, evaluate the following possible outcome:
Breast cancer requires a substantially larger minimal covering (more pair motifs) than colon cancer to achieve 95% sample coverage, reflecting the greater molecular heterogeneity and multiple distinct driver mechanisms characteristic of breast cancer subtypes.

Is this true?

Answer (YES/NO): YES